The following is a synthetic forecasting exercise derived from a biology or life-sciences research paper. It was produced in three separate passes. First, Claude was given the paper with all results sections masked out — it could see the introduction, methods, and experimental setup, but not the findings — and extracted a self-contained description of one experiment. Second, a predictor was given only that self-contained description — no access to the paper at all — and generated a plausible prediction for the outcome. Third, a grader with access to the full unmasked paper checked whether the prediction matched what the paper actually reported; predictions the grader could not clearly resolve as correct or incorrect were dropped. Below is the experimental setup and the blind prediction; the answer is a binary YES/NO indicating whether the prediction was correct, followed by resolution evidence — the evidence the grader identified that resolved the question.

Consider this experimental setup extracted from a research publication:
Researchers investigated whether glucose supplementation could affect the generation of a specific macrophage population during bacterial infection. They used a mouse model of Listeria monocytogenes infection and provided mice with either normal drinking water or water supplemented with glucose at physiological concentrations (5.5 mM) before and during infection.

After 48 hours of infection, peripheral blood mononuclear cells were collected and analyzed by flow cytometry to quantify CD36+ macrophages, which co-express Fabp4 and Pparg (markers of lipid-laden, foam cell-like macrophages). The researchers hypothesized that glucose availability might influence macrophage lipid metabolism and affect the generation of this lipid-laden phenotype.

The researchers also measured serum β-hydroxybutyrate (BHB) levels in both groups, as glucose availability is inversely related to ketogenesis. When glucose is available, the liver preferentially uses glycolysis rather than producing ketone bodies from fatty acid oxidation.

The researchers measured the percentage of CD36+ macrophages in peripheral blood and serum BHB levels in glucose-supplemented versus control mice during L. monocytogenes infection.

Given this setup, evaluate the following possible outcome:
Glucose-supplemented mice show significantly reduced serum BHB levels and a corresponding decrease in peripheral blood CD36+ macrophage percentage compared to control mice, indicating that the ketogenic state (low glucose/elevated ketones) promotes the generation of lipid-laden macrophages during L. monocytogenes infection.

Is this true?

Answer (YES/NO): YES